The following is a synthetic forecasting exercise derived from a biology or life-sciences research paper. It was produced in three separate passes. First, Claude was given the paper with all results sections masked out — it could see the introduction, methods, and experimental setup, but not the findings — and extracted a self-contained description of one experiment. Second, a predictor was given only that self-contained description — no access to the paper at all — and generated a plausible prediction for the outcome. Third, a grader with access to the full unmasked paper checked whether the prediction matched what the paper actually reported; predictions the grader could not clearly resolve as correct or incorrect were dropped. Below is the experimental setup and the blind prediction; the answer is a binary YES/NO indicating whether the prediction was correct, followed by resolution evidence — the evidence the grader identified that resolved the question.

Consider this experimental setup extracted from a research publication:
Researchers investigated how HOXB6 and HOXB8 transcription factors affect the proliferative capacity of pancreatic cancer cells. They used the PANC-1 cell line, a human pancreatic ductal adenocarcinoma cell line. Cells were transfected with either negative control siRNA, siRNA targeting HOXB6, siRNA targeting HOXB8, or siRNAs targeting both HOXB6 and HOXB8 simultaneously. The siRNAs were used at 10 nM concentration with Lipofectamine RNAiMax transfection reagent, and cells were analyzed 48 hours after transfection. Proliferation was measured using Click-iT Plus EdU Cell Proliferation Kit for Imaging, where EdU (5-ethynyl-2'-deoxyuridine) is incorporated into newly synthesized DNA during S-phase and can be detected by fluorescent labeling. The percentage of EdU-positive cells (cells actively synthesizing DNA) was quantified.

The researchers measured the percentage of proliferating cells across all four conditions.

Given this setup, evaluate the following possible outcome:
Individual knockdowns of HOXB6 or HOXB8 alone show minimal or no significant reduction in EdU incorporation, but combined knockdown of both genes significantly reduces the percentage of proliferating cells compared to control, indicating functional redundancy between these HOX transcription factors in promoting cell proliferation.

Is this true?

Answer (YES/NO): NO